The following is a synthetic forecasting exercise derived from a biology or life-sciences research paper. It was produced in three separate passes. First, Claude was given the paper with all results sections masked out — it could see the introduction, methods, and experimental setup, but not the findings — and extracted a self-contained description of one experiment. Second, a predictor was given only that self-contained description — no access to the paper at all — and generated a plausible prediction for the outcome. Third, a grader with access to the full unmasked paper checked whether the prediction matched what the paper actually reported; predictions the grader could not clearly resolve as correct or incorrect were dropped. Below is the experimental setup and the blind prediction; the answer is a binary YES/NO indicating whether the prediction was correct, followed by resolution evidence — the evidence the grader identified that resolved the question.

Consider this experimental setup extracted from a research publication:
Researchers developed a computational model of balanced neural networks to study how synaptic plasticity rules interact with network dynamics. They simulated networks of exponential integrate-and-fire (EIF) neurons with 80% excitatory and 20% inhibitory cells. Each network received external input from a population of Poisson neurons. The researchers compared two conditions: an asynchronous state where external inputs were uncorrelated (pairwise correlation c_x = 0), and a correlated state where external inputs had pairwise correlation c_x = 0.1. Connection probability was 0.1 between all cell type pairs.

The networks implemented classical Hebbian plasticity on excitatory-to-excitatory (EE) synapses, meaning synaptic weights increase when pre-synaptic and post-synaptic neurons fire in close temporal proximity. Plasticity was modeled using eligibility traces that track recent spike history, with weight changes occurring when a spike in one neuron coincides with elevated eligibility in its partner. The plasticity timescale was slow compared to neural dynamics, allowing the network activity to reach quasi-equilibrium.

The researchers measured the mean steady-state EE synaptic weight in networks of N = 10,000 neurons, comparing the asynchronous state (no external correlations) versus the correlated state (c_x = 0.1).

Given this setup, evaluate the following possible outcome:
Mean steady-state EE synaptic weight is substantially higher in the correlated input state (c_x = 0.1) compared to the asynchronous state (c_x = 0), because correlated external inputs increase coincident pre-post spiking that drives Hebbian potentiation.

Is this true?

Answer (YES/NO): NO